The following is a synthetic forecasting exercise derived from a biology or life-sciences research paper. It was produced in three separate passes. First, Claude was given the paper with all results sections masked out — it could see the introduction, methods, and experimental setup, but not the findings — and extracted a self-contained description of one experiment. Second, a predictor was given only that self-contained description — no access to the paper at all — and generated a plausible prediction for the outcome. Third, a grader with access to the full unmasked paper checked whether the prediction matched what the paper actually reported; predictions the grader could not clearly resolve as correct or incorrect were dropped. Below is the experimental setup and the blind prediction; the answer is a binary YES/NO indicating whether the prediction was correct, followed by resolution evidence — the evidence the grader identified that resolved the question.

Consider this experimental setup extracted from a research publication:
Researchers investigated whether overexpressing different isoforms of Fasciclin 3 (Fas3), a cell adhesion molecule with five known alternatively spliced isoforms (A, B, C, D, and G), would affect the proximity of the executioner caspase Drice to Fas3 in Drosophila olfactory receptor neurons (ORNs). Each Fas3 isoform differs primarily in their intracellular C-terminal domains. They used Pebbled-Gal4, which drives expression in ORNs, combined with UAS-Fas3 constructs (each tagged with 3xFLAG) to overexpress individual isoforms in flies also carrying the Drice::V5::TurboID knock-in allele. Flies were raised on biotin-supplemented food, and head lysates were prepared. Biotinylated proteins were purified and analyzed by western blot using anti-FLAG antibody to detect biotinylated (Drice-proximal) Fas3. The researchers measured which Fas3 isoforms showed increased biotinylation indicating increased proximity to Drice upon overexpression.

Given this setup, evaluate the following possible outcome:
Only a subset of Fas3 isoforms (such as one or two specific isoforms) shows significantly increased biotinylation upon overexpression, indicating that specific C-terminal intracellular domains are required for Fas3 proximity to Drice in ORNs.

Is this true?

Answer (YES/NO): YES